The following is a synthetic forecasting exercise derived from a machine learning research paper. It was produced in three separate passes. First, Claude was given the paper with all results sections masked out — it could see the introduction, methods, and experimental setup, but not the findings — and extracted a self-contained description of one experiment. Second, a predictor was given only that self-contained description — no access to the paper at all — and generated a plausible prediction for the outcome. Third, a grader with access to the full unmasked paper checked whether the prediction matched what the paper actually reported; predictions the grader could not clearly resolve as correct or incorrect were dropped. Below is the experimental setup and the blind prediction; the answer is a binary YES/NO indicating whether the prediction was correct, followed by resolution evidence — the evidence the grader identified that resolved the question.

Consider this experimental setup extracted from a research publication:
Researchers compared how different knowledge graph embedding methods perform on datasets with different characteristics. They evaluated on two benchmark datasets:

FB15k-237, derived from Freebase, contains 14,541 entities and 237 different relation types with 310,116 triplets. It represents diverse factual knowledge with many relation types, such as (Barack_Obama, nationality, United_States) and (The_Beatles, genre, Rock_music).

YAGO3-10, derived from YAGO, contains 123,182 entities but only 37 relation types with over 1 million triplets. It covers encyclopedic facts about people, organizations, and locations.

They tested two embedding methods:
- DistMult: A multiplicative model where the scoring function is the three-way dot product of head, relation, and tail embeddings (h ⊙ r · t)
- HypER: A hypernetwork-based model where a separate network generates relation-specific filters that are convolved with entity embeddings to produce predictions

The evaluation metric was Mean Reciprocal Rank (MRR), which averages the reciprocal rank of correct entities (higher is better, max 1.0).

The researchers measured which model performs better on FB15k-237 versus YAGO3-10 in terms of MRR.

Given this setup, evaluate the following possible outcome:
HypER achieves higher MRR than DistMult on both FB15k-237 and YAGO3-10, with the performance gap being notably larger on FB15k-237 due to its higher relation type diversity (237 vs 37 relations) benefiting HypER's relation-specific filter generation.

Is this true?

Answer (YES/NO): NO